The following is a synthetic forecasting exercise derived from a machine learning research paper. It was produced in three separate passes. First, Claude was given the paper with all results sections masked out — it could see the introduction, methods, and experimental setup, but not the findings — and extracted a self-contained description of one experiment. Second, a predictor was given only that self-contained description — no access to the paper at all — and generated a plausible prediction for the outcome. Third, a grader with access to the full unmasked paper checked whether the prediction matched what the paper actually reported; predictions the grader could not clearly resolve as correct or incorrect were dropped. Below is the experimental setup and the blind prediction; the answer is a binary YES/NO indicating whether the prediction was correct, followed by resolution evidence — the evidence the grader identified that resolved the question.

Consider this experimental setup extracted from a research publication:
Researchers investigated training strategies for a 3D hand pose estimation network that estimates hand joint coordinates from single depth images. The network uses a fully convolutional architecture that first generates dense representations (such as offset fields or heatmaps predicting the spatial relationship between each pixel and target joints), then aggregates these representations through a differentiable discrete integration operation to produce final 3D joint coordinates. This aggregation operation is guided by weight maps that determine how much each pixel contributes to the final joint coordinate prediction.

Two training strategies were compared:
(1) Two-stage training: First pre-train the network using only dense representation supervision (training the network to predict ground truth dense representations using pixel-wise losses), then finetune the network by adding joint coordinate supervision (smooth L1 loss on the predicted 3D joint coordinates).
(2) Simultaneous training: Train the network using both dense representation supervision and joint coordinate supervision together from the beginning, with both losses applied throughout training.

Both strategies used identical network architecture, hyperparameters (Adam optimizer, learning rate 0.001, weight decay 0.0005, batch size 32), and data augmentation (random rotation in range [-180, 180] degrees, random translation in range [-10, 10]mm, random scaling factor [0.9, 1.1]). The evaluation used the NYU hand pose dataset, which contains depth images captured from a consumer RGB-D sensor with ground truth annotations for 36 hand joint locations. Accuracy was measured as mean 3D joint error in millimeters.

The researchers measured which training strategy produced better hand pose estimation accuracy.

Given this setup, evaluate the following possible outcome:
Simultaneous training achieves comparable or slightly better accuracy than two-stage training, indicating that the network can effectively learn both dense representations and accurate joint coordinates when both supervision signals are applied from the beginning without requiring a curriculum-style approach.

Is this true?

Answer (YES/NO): NO